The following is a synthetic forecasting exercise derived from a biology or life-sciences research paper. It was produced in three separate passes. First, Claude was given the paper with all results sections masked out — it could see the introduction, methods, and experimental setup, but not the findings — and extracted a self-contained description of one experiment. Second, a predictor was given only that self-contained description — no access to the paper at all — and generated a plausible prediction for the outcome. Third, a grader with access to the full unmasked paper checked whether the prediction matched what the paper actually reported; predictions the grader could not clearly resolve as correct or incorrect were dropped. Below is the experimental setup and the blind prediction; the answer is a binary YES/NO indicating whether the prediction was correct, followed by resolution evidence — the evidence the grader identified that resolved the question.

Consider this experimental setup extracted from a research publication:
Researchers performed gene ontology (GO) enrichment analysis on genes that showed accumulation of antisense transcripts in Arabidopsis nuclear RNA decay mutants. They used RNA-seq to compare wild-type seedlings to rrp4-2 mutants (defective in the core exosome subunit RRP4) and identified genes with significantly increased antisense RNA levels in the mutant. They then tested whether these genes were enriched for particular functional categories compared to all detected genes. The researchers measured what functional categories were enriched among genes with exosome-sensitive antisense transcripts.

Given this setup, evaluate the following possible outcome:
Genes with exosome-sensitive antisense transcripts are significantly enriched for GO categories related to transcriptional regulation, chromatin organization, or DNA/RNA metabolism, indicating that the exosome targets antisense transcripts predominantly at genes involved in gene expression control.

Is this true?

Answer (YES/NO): YES